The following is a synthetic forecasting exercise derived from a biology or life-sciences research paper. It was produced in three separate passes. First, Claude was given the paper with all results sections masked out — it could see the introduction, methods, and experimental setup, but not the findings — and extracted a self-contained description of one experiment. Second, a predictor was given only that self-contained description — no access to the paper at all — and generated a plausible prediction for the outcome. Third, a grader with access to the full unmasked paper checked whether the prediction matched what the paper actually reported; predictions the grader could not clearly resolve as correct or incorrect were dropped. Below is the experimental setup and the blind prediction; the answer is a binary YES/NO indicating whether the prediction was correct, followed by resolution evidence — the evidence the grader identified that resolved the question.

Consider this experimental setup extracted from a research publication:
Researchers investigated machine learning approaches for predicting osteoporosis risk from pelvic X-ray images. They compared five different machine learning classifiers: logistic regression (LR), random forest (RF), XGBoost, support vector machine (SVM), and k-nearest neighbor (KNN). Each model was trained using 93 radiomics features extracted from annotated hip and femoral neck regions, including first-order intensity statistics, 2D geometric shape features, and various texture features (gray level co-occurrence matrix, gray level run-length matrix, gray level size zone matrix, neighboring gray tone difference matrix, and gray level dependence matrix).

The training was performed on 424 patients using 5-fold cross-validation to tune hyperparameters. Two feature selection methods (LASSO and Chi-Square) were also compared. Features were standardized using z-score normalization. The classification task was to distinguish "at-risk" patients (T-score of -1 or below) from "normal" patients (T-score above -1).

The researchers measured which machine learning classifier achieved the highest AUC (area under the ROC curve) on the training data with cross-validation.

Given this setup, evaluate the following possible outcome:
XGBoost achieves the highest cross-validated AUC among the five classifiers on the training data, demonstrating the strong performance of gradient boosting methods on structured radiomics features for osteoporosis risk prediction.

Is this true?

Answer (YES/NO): NO